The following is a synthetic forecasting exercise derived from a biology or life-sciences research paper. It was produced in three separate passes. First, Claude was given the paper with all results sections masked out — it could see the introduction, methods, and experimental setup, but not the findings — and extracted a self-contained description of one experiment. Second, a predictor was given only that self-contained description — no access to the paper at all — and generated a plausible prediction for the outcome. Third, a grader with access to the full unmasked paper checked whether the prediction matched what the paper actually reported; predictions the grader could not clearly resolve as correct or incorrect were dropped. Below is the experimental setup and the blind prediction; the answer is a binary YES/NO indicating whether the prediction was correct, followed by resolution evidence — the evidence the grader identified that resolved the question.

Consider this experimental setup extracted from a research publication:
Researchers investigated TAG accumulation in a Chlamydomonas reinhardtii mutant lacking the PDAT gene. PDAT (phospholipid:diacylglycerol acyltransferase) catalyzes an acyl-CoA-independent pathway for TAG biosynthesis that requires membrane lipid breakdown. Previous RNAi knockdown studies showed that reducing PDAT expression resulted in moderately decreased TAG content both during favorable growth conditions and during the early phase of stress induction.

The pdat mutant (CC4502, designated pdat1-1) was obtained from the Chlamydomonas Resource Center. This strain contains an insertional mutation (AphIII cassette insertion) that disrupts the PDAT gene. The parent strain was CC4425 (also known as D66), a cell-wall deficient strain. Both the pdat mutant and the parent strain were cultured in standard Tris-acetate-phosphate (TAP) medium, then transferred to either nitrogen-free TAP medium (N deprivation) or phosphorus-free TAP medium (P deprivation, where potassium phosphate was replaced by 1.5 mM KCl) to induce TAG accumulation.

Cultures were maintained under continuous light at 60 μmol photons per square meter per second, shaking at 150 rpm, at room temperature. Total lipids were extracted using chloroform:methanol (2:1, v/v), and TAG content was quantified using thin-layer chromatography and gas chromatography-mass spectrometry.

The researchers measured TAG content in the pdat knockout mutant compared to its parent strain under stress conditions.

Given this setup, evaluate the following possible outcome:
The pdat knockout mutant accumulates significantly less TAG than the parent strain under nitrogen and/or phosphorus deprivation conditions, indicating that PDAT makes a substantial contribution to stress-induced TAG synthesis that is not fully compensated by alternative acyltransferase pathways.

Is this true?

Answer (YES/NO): YES